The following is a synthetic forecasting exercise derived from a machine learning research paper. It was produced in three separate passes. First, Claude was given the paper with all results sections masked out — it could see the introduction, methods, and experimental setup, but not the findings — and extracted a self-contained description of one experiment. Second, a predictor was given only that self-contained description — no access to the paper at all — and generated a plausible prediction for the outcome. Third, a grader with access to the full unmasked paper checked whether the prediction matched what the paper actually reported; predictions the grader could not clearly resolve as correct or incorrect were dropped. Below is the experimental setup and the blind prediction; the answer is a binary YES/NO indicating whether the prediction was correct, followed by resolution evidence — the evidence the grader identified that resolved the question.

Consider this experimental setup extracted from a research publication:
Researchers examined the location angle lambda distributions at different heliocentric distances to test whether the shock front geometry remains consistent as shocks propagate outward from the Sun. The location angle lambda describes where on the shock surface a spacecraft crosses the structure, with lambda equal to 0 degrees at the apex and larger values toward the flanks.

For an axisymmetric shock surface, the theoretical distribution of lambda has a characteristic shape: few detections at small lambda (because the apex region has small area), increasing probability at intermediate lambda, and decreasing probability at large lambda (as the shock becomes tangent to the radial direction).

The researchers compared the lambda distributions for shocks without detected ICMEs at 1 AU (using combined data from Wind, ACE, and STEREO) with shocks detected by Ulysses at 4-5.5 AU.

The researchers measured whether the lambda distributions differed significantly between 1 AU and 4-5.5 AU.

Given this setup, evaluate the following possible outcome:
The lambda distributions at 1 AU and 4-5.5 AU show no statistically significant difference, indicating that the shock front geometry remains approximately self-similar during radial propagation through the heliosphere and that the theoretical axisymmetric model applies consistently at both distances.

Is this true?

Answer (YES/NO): YES